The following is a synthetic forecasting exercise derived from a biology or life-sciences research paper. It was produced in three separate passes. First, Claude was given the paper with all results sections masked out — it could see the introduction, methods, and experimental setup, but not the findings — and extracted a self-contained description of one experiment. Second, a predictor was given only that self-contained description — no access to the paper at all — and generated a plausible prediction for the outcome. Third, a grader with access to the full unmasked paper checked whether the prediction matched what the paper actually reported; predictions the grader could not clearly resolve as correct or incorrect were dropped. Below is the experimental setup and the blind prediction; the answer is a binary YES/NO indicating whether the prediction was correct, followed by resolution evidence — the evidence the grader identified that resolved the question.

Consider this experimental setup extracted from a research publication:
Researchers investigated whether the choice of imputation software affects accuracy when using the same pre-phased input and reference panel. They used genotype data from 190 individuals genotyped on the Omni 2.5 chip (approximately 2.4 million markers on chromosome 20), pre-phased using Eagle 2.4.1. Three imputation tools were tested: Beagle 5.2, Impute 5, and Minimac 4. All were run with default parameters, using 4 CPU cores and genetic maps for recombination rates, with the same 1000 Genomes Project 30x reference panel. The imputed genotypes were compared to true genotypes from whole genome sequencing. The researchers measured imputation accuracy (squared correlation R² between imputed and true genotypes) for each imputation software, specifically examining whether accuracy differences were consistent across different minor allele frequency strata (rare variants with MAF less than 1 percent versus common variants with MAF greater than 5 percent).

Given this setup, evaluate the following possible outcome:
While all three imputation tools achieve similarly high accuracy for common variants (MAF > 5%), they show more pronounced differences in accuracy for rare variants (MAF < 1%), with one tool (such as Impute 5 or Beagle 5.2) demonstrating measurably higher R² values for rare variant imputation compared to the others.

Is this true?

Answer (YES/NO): NO